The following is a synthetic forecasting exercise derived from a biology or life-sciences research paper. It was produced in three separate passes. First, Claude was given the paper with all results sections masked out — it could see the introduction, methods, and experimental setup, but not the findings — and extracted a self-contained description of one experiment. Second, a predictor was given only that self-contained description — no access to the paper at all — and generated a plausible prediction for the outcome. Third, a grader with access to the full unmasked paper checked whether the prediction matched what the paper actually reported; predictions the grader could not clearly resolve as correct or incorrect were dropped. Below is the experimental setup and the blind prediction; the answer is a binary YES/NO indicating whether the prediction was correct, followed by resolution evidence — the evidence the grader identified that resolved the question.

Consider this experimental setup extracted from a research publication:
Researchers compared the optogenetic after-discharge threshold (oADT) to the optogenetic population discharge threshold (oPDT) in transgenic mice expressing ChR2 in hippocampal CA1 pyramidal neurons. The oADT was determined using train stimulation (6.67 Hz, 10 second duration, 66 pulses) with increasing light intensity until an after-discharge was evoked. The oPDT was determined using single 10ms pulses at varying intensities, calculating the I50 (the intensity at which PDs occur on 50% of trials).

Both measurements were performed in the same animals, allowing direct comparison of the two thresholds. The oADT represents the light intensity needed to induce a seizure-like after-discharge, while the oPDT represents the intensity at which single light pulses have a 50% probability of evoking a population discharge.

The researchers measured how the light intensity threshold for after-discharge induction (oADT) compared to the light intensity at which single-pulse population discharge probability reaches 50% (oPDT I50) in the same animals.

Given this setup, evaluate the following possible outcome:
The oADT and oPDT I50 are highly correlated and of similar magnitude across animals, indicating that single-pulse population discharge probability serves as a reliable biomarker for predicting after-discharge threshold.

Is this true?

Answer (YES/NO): YES